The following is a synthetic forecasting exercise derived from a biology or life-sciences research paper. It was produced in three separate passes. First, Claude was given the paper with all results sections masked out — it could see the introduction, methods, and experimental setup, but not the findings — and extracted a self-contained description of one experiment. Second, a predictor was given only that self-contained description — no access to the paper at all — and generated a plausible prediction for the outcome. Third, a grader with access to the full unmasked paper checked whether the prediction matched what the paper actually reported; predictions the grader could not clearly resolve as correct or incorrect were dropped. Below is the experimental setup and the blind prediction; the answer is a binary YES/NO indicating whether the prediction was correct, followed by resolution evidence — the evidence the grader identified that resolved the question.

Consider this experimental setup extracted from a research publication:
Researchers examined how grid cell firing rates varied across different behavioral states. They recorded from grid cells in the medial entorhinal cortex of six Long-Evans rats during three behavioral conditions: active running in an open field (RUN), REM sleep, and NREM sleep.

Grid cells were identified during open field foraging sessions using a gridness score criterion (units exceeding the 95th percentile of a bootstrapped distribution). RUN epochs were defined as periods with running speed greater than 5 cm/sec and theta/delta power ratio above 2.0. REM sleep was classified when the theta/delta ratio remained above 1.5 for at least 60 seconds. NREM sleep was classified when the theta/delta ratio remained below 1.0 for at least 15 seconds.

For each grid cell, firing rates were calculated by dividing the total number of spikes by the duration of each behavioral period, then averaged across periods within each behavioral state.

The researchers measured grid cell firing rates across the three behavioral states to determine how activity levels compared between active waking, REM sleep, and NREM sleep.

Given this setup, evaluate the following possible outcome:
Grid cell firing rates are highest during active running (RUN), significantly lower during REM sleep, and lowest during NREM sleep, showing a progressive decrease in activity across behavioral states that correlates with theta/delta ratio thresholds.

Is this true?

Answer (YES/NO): YES